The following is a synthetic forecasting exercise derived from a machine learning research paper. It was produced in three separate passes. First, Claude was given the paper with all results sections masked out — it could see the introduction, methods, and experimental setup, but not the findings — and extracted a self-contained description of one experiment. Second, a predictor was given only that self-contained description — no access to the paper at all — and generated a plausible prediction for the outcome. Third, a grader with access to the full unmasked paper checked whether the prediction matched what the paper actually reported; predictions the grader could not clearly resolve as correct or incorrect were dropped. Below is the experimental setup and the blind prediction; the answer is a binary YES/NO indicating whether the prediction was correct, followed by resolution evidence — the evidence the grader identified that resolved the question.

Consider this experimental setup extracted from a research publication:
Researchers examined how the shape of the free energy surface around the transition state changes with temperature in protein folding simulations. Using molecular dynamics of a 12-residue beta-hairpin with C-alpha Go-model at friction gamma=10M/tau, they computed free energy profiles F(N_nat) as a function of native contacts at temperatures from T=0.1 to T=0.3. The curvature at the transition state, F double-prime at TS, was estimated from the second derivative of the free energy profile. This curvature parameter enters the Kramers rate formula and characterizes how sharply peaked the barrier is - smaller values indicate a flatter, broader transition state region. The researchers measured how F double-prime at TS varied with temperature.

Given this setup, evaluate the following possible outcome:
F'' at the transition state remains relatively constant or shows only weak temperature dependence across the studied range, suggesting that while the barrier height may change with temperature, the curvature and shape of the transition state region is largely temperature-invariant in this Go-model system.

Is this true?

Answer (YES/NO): NO